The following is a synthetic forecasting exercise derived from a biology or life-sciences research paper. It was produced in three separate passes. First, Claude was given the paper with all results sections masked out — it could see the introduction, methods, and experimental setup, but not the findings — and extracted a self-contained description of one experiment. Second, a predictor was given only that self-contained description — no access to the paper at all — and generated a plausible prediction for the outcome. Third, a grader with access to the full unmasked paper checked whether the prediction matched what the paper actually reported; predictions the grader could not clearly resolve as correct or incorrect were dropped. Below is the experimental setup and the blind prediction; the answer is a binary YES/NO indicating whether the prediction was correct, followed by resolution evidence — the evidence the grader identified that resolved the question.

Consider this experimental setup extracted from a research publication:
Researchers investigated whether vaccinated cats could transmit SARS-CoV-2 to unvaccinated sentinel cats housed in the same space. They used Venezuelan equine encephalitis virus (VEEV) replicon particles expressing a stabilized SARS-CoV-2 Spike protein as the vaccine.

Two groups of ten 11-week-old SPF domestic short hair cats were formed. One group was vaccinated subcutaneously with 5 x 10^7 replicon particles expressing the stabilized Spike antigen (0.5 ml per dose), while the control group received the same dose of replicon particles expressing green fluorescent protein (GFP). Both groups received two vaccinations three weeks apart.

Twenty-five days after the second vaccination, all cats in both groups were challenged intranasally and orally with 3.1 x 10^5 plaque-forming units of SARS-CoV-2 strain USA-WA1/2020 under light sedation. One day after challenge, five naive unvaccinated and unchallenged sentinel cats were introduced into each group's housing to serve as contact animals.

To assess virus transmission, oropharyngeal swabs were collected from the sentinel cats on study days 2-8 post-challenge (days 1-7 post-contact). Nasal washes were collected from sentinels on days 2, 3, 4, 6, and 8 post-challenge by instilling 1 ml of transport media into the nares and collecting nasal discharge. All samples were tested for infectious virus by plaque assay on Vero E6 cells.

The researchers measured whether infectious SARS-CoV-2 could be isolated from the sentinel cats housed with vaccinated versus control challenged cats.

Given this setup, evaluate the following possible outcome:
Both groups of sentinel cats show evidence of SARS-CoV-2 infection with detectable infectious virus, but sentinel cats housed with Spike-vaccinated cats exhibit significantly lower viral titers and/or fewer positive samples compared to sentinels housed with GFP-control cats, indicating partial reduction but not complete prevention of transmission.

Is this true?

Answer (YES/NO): NO